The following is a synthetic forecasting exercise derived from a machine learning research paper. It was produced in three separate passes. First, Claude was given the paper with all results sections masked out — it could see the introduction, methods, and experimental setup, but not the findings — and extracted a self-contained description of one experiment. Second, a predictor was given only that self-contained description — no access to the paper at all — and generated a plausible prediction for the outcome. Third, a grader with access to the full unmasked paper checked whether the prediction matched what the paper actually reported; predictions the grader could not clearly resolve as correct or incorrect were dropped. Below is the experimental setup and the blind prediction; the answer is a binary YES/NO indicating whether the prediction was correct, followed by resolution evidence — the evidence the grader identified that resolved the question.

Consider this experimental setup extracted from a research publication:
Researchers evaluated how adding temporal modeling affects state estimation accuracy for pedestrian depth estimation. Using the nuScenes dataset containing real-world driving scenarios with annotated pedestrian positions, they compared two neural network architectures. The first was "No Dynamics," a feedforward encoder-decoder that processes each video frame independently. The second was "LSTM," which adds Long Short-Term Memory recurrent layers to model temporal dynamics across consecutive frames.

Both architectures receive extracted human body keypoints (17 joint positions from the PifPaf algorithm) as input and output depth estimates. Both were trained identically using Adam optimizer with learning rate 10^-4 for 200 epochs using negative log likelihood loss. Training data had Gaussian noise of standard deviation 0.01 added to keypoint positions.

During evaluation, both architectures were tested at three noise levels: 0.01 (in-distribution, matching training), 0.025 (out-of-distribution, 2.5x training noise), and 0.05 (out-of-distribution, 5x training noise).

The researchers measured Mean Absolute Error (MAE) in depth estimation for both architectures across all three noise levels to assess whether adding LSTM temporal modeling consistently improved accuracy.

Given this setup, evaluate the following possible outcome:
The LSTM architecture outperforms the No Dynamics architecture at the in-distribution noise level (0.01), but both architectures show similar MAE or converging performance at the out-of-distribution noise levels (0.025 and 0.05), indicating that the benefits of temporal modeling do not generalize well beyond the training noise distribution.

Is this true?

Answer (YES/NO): YES